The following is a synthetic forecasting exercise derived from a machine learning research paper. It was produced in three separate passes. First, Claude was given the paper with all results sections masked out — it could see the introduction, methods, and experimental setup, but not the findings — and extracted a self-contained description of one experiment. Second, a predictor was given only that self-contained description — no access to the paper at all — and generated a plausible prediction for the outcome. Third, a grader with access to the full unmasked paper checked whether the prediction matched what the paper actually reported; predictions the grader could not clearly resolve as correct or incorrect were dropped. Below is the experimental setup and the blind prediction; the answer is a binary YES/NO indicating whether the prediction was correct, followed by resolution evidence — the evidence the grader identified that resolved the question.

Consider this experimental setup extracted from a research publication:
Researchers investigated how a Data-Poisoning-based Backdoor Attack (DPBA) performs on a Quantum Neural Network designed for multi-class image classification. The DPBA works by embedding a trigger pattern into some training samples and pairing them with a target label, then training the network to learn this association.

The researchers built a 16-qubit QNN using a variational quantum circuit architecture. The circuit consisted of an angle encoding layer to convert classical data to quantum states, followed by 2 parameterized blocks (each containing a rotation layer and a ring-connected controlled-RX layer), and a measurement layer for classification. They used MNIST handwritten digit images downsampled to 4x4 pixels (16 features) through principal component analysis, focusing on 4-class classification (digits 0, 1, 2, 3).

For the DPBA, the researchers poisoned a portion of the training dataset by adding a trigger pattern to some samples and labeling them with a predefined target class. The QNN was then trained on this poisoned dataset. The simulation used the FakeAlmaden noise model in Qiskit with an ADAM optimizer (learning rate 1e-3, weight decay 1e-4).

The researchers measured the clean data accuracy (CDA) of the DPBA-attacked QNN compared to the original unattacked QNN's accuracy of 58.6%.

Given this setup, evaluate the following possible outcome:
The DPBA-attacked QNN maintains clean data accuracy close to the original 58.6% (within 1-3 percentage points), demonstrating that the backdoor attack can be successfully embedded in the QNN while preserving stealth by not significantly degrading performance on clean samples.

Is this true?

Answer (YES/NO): NO